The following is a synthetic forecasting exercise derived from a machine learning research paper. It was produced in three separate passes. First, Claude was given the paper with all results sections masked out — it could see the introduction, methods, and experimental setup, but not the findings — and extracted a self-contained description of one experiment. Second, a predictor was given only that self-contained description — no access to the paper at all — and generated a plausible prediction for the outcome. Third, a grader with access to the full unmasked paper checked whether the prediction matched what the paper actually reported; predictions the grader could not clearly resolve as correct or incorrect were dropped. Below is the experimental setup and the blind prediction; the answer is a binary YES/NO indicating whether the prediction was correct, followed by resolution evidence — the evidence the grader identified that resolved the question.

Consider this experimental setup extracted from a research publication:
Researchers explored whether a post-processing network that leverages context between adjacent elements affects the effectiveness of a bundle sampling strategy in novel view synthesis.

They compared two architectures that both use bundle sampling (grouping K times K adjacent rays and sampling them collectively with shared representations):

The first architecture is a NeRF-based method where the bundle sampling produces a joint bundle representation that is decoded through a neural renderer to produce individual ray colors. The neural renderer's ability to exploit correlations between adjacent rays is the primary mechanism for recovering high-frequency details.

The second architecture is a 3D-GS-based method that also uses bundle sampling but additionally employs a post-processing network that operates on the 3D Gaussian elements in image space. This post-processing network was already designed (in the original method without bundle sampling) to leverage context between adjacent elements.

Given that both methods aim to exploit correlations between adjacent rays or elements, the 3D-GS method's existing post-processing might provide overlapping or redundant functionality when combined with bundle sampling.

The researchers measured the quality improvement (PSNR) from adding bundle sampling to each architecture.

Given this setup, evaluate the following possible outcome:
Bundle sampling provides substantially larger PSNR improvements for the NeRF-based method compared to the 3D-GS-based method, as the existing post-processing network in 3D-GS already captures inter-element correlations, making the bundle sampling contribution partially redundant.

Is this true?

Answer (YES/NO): YES